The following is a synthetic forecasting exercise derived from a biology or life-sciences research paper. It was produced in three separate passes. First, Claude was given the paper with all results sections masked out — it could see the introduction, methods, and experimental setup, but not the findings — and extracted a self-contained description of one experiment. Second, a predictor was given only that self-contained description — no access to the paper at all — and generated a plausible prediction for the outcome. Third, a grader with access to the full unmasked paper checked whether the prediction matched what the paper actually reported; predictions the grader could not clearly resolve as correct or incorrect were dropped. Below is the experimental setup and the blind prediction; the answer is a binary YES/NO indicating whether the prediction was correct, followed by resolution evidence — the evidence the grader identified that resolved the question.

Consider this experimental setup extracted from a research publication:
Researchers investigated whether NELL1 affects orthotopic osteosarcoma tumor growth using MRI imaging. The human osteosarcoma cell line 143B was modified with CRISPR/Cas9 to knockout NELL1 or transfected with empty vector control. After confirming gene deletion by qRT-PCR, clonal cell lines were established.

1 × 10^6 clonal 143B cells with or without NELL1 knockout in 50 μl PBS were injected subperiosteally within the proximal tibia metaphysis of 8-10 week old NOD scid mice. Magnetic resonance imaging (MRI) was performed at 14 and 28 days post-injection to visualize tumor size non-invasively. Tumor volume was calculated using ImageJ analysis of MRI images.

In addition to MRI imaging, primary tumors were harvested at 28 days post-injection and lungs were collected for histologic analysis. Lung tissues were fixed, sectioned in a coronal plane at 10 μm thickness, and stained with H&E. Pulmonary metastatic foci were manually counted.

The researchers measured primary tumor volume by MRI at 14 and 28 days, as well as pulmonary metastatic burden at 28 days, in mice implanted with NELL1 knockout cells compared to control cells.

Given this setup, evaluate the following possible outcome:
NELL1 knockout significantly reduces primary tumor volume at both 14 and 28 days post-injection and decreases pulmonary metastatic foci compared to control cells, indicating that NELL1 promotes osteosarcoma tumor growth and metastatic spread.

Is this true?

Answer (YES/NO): YES